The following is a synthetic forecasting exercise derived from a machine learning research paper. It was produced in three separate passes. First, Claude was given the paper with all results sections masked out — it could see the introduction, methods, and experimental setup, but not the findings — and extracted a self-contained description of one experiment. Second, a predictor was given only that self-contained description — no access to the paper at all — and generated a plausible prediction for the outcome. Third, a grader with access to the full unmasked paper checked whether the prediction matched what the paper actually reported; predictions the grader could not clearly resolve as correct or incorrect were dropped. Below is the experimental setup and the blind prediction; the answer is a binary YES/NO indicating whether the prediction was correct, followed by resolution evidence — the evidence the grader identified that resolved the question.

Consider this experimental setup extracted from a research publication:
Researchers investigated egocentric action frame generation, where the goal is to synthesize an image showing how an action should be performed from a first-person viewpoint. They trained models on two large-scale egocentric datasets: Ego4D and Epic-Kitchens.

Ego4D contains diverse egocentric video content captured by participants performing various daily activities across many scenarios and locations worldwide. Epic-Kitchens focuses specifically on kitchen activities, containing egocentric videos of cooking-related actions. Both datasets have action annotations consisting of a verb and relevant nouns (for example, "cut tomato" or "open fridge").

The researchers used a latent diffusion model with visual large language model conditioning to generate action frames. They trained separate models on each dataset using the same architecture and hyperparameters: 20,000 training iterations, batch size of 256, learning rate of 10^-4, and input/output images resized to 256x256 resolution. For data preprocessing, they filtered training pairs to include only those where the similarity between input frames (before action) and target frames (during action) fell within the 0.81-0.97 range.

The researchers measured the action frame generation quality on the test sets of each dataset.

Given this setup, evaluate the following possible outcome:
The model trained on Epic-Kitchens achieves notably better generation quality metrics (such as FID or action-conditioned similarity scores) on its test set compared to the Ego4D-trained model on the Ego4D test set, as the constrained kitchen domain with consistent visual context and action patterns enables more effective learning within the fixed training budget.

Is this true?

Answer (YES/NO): NO